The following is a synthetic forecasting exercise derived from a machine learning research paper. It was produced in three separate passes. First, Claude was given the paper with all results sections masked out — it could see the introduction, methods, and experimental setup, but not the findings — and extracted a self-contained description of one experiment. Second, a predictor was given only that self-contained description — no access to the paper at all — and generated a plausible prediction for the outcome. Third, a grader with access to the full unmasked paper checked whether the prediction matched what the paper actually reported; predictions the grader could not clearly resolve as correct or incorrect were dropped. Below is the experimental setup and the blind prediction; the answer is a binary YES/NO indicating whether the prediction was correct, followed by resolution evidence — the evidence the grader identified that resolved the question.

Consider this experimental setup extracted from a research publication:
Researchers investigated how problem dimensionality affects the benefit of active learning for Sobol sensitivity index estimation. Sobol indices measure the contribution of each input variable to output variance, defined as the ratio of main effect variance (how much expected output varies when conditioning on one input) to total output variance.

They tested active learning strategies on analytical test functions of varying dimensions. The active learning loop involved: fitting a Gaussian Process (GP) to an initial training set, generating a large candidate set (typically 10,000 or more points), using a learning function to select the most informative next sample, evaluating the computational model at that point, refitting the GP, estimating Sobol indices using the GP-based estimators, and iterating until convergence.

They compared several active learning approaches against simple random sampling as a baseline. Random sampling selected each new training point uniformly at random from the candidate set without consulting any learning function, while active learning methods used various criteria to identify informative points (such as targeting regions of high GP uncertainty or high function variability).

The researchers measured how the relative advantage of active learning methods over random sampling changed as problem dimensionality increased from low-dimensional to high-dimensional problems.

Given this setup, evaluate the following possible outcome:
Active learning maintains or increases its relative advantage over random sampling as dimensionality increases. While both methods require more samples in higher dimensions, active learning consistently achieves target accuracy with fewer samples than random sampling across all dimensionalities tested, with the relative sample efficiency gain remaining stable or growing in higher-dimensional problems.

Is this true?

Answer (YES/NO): NO